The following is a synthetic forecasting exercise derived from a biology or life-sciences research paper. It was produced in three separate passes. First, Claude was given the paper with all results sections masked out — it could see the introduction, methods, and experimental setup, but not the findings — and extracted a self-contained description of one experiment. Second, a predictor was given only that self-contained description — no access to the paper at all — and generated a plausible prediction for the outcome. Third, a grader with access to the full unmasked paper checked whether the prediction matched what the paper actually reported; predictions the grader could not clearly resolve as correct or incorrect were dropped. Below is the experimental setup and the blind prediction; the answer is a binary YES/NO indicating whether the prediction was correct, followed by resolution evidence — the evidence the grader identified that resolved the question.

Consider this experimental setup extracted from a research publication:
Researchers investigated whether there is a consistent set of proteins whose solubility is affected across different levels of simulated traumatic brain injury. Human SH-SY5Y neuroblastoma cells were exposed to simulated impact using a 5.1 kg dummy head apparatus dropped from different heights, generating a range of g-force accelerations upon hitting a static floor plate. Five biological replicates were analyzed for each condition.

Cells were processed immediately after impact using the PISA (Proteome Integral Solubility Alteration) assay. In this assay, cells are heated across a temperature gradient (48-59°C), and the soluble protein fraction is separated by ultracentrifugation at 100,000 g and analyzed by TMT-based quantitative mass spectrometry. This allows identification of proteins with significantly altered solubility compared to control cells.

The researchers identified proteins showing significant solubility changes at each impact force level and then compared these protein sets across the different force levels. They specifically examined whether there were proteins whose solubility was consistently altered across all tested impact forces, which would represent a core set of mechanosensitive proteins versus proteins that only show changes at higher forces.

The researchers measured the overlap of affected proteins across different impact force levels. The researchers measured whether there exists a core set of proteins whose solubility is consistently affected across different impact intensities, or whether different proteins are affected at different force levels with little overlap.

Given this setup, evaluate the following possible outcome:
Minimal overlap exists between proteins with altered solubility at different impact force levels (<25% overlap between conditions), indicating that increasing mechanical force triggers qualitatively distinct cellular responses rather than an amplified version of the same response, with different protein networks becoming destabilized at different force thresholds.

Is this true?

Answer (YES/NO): NO